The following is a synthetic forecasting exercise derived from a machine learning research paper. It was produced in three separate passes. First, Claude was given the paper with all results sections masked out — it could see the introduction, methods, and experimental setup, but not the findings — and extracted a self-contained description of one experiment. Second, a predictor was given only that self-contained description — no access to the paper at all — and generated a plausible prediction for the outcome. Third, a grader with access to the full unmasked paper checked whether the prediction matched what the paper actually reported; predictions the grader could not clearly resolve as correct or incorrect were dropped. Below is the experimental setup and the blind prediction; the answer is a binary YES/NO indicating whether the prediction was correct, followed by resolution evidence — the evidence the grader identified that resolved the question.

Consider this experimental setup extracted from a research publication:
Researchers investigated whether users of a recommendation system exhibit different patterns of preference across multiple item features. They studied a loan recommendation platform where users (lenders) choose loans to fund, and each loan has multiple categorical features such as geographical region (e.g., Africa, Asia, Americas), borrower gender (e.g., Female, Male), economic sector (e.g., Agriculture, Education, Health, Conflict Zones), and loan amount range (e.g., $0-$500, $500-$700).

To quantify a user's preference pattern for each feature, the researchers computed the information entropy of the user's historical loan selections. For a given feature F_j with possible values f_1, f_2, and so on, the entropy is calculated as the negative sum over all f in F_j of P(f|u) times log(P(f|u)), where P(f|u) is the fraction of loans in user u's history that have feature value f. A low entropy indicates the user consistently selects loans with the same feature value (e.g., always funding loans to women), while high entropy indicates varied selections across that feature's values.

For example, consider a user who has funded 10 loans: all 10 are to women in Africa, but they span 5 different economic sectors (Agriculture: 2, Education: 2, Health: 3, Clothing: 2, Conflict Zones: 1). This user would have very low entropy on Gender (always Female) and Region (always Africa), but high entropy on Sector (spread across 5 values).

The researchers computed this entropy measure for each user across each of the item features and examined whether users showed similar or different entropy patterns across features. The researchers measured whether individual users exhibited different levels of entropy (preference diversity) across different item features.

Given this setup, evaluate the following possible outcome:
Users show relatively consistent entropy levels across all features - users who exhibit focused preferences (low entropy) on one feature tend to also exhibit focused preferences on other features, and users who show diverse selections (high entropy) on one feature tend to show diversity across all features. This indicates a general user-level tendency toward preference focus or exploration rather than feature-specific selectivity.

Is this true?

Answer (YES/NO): NO